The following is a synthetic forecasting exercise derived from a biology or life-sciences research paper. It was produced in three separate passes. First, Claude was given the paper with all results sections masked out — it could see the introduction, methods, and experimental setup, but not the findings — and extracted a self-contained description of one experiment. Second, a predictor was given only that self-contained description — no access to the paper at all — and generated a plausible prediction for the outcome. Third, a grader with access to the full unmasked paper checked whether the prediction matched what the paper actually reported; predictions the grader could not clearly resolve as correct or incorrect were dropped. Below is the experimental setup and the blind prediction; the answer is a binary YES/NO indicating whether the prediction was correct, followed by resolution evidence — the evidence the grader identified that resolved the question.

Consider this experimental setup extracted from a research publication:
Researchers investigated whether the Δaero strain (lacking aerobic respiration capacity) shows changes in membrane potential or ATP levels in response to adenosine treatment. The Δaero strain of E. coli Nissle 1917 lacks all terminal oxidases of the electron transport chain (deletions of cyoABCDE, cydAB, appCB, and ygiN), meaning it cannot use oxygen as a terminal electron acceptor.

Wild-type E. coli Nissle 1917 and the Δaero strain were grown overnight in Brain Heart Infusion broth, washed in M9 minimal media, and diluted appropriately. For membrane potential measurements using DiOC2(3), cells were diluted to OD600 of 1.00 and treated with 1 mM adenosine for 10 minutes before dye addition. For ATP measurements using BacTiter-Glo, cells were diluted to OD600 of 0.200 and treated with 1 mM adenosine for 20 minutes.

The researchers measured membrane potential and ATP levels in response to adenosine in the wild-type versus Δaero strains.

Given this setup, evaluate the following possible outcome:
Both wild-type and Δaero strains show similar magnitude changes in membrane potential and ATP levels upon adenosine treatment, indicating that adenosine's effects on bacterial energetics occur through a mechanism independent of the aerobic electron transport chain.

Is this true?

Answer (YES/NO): NO